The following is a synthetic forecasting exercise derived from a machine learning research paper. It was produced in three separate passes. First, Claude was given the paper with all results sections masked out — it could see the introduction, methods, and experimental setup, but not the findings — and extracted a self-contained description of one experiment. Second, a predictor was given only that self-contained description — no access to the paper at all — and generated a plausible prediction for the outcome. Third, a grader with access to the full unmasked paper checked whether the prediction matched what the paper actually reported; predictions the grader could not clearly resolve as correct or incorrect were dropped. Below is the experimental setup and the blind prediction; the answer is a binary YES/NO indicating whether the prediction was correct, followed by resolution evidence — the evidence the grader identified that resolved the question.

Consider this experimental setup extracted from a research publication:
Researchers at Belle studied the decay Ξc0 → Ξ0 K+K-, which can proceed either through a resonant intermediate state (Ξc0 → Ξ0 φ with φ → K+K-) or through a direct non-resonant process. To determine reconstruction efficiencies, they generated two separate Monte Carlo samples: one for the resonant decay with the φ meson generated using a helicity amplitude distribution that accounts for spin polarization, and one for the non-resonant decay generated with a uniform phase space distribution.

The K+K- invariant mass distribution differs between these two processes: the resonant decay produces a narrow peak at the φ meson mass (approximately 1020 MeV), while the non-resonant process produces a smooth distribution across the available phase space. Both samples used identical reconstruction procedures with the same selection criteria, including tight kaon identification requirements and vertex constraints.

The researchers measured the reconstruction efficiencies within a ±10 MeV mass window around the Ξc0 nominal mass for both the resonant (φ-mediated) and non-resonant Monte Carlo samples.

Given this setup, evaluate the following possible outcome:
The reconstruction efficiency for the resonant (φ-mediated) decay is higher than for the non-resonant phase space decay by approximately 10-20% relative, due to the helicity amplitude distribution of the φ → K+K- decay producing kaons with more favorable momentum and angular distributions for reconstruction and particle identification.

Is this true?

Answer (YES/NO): NO